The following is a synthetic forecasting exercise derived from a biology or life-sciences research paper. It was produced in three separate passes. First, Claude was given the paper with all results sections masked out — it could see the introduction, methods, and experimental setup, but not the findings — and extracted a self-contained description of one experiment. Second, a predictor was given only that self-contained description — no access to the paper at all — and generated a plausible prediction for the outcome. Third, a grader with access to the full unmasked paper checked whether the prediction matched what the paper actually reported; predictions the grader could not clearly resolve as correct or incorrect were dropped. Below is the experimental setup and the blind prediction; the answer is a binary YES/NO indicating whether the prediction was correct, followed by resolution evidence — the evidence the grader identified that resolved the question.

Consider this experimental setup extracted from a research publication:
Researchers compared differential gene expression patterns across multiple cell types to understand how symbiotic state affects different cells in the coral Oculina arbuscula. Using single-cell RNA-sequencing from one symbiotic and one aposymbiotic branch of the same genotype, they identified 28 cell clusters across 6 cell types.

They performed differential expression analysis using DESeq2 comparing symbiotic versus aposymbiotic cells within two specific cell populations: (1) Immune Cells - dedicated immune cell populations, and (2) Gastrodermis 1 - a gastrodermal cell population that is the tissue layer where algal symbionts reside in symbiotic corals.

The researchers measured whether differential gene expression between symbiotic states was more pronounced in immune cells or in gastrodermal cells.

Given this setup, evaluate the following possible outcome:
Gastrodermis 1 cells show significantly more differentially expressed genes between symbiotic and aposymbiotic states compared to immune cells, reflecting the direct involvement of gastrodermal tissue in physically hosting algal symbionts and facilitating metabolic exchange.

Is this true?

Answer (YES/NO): YES